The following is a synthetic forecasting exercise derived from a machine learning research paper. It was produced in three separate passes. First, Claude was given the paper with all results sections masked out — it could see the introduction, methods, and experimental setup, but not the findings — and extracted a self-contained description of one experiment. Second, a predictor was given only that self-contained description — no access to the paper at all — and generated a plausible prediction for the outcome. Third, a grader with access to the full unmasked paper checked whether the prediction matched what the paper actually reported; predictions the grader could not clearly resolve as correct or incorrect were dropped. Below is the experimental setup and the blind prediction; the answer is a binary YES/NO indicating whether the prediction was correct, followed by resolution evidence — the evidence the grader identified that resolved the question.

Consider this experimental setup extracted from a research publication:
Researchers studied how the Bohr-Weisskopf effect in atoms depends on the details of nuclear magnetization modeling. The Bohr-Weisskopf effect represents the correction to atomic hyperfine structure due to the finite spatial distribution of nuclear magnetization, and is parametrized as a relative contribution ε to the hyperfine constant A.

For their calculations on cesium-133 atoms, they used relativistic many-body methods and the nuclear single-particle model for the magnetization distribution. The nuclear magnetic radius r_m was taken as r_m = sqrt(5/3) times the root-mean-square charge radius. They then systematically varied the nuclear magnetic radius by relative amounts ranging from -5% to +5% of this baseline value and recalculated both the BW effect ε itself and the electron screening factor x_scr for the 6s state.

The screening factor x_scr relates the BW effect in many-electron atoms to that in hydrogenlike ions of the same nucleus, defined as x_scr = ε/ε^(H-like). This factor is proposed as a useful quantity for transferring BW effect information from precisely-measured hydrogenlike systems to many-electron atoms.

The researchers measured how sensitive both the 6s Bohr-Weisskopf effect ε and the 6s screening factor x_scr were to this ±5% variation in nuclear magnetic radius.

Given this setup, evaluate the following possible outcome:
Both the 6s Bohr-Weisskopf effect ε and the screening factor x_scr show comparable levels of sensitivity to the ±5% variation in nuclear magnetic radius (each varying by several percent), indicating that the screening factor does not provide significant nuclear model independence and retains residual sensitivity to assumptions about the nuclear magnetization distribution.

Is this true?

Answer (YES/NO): NO